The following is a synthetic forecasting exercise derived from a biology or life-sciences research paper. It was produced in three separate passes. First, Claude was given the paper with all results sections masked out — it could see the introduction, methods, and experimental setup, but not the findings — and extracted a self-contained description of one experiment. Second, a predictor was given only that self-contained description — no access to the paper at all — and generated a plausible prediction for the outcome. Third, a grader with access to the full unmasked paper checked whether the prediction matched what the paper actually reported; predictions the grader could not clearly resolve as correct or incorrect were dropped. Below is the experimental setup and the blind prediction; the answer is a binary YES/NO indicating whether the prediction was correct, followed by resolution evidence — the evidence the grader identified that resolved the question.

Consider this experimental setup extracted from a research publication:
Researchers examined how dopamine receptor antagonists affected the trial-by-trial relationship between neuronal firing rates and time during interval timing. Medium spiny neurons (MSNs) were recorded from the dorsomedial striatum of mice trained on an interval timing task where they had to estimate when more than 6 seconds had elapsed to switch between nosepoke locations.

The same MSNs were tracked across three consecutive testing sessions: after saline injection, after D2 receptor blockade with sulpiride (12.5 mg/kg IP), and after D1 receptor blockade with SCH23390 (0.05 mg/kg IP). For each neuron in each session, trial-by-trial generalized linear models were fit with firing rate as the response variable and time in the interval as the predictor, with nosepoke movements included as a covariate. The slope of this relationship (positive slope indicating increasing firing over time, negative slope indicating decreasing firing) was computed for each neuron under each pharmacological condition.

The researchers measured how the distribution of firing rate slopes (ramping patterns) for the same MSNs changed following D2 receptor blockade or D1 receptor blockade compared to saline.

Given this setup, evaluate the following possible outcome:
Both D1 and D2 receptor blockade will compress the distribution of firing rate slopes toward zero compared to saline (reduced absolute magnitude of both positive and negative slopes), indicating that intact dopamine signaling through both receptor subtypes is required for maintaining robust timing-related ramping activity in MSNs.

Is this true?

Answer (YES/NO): NO